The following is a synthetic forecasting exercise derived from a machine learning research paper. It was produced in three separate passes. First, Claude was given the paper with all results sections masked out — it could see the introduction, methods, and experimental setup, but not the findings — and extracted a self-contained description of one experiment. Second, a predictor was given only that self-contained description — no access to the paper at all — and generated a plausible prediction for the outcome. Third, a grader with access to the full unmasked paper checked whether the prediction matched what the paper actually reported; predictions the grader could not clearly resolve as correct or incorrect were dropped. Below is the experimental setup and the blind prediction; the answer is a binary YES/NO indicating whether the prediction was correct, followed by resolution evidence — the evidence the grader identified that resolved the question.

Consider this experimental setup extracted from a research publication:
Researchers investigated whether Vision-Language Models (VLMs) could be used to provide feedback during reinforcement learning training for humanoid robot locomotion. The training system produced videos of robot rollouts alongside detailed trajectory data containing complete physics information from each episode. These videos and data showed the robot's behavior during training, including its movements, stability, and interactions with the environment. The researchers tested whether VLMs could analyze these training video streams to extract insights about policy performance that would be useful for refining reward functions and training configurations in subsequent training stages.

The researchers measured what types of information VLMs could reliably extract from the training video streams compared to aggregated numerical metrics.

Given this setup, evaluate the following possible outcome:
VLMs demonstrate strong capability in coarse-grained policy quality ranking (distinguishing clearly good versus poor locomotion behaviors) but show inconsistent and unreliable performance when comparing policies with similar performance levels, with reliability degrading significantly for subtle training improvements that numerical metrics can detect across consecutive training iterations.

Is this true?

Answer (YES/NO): NO